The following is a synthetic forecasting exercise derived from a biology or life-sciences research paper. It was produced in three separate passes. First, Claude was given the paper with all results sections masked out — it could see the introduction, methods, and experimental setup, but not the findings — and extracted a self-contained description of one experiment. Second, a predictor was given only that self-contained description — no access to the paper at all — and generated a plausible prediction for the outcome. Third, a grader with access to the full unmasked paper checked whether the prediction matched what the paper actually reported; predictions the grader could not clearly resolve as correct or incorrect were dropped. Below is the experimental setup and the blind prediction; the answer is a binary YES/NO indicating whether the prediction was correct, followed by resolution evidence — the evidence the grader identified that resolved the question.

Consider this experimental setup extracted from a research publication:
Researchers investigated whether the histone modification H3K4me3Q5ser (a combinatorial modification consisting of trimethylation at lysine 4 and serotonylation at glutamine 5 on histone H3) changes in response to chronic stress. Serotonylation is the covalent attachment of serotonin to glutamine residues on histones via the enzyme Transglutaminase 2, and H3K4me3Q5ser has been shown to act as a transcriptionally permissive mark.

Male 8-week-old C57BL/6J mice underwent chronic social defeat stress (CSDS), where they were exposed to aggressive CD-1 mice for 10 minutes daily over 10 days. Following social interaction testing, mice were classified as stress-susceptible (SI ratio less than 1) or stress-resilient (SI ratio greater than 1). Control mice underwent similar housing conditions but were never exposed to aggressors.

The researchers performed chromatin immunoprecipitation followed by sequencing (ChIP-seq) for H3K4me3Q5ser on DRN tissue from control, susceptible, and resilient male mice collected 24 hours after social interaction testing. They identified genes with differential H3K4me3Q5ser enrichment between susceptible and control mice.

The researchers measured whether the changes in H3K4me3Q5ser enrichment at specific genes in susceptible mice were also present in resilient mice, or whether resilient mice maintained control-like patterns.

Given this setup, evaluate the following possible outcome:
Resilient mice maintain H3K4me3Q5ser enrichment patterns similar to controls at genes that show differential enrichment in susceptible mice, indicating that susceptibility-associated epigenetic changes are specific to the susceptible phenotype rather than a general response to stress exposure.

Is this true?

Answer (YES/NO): YES